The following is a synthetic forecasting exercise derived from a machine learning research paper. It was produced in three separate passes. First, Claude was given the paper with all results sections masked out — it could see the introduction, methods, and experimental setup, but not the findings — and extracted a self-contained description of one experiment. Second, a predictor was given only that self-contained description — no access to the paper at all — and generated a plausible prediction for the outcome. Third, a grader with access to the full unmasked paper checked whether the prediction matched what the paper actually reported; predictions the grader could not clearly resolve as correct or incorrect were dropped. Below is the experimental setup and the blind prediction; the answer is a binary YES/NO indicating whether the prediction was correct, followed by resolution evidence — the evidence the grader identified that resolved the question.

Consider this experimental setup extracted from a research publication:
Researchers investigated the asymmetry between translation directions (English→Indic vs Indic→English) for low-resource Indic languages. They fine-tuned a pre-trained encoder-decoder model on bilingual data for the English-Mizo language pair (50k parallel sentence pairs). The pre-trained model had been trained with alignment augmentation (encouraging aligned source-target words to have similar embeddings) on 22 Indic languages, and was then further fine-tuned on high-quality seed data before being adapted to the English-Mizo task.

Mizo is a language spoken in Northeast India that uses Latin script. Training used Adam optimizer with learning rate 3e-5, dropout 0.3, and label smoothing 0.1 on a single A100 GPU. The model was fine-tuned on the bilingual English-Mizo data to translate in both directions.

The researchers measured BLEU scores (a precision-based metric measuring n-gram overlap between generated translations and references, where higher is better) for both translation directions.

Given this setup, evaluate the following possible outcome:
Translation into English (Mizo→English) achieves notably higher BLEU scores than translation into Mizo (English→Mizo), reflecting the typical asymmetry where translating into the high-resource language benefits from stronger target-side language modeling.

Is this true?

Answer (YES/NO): NO